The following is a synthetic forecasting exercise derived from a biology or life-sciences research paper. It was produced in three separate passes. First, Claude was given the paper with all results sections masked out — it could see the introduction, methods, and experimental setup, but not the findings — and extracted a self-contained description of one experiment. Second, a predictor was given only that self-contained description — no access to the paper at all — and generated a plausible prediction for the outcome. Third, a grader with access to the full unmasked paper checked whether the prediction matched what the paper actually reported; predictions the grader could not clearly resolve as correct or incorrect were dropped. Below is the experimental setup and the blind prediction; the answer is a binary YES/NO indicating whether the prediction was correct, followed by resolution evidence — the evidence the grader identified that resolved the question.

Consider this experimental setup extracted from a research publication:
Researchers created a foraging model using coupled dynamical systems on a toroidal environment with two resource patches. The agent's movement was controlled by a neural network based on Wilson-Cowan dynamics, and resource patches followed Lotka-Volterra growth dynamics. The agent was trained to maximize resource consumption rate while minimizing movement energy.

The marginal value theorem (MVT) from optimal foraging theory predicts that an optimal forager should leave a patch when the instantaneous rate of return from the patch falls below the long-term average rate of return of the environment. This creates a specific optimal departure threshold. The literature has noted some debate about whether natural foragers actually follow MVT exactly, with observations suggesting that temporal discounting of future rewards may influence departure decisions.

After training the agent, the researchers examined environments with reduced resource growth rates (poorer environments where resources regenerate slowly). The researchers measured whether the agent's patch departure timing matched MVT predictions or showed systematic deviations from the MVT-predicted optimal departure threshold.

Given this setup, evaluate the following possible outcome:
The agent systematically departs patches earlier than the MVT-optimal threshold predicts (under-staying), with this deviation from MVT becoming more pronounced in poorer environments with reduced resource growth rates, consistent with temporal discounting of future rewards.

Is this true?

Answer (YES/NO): NO